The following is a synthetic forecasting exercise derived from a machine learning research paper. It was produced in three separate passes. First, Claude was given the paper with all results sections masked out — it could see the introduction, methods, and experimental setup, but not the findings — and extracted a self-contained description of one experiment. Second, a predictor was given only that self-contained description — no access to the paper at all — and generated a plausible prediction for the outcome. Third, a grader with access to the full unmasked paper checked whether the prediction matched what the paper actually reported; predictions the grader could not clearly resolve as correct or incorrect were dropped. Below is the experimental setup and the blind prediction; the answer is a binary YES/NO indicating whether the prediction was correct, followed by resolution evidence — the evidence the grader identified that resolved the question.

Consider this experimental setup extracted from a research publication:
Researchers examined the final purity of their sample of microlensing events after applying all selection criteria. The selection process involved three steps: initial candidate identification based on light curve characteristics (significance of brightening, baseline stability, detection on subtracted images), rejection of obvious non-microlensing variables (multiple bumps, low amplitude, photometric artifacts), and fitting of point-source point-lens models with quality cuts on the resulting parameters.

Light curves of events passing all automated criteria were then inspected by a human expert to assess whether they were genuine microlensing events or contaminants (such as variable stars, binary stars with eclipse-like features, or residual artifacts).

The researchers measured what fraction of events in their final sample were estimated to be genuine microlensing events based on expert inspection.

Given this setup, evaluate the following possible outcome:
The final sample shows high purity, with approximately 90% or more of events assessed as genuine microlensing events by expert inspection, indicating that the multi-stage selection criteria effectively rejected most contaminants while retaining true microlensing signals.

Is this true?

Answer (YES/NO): YES